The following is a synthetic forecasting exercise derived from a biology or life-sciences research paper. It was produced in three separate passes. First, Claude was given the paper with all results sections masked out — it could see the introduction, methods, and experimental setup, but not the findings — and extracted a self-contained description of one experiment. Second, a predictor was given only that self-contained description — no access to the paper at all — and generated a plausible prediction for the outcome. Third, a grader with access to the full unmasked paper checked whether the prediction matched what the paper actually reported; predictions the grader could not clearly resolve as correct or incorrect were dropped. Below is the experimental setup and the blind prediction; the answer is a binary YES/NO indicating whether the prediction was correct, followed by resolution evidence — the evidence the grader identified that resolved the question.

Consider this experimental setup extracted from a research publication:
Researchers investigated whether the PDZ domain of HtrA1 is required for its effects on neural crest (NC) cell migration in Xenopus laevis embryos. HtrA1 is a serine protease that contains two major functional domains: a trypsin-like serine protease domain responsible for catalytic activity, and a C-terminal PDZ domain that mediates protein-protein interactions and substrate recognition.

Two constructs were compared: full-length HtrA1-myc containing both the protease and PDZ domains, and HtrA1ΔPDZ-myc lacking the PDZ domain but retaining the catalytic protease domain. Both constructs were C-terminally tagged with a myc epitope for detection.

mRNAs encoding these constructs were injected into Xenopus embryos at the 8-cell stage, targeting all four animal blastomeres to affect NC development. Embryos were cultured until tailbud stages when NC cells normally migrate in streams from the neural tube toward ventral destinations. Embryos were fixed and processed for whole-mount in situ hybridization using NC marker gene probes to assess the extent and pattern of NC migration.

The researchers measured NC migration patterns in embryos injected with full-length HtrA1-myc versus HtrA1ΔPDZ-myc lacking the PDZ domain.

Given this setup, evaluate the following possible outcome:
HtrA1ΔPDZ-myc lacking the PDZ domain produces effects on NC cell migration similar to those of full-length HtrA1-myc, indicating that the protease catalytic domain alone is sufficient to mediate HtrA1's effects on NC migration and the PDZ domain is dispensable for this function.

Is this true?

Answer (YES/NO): YES